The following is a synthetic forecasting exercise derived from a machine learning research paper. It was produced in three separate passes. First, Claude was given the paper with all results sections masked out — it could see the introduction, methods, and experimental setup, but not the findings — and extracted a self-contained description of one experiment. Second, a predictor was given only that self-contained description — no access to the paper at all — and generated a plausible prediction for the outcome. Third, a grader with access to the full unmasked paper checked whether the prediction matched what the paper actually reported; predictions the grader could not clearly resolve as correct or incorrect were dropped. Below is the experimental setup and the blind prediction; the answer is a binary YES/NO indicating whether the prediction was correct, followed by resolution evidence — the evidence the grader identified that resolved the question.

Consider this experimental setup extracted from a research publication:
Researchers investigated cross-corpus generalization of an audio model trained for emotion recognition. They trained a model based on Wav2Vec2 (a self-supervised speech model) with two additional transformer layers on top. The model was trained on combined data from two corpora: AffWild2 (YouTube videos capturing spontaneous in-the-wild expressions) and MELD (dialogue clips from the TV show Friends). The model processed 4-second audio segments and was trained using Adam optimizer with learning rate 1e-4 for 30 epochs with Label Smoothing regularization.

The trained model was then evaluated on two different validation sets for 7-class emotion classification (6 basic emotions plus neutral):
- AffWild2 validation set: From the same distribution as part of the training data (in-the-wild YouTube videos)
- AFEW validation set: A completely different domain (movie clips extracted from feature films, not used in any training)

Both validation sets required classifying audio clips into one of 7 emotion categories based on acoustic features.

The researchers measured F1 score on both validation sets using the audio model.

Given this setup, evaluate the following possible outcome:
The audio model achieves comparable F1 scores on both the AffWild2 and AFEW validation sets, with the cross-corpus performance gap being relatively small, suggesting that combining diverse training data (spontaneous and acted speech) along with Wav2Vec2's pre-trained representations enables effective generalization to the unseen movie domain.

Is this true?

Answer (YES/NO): NO